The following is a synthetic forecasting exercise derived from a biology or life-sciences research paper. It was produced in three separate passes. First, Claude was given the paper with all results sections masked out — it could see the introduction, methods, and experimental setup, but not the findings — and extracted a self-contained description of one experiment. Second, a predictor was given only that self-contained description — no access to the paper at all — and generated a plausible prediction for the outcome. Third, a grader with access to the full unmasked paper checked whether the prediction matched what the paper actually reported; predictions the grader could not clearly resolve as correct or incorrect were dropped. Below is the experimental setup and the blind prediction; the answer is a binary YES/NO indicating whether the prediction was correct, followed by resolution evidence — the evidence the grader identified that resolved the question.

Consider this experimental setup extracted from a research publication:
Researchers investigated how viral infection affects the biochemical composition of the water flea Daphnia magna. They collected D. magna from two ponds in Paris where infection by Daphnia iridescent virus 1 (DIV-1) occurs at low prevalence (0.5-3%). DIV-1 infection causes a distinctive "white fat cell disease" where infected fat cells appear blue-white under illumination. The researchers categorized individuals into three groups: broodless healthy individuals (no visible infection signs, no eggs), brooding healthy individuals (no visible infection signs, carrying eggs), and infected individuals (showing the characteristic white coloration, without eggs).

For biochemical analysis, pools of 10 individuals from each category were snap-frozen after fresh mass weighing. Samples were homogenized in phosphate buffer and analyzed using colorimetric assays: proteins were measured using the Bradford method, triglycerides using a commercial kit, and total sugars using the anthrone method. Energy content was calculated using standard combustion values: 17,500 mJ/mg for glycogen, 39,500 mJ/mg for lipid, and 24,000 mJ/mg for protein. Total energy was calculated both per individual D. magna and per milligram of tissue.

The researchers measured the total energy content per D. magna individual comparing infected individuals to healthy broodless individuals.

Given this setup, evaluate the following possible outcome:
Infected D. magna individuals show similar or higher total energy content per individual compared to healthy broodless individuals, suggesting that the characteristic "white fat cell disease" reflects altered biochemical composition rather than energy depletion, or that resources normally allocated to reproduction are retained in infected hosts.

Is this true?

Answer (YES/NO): YES